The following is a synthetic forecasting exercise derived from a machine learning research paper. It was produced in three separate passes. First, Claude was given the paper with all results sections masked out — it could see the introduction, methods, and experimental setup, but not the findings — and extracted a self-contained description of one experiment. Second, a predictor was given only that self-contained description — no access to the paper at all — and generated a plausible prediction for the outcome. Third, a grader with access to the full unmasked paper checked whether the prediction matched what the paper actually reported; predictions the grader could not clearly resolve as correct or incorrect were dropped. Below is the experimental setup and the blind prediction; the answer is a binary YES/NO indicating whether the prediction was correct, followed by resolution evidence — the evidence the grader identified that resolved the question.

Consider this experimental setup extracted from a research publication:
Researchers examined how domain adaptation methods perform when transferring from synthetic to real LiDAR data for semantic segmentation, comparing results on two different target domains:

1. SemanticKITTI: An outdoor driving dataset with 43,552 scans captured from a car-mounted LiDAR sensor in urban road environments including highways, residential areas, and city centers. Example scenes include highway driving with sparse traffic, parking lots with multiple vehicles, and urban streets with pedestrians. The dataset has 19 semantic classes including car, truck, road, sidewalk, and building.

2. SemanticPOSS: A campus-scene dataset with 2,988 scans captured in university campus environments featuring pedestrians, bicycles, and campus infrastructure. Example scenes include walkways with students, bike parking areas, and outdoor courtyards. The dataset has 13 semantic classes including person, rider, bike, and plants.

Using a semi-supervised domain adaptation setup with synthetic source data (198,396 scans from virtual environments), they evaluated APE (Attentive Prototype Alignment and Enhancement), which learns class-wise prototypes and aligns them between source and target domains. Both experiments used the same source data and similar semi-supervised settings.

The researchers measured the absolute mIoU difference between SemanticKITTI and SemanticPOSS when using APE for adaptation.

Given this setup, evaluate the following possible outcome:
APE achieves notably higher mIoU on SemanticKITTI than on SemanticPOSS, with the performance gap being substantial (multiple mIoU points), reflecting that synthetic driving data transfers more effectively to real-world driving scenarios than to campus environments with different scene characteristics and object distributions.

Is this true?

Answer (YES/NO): NO